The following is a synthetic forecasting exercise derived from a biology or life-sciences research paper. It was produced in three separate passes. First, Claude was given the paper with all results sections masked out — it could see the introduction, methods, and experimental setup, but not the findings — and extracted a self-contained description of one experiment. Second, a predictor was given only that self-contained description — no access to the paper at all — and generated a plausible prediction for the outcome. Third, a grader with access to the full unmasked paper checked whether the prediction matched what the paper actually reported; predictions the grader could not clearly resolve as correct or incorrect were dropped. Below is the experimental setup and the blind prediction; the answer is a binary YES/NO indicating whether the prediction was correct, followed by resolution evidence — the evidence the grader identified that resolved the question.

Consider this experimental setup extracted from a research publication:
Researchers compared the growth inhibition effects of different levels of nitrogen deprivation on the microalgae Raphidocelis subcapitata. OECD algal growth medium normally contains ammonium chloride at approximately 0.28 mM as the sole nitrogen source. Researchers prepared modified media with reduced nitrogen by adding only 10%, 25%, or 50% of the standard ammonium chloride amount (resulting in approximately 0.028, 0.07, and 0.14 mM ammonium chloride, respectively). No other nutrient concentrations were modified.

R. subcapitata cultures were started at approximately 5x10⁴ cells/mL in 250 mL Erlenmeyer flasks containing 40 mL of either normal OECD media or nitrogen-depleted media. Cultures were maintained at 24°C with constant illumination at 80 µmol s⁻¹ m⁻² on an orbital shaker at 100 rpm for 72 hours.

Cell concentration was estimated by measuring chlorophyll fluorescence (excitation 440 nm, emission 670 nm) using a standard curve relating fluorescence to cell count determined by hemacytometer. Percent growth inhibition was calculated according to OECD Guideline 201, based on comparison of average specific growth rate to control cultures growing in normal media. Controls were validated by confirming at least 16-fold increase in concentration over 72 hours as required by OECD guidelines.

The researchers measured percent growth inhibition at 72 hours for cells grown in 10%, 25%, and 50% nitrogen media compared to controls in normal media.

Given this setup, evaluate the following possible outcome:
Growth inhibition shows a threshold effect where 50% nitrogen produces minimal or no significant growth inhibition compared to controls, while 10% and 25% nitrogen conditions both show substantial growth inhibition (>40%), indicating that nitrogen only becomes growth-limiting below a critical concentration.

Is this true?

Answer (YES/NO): NO